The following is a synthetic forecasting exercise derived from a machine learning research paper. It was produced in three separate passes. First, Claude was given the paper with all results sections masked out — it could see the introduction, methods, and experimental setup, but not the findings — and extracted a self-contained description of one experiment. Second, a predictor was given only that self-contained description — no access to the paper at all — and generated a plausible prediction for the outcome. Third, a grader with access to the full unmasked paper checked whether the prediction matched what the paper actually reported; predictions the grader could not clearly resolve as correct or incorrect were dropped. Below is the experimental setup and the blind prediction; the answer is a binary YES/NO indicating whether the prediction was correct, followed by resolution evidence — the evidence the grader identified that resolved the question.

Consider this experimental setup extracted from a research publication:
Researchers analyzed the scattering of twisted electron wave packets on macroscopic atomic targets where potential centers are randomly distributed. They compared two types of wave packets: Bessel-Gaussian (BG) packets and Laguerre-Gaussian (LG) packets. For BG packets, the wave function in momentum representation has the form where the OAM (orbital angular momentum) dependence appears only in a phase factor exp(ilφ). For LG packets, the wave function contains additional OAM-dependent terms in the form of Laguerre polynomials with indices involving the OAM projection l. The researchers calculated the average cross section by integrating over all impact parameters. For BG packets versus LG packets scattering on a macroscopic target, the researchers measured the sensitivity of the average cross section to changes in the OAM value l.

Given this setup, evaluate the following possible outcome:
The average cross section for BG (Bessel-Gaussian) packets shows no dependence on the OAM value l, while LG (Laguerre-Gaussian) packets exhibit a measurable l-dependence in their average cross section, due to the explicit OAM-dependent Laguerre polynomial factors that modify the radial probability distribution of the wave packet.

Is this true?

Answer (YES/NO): YES